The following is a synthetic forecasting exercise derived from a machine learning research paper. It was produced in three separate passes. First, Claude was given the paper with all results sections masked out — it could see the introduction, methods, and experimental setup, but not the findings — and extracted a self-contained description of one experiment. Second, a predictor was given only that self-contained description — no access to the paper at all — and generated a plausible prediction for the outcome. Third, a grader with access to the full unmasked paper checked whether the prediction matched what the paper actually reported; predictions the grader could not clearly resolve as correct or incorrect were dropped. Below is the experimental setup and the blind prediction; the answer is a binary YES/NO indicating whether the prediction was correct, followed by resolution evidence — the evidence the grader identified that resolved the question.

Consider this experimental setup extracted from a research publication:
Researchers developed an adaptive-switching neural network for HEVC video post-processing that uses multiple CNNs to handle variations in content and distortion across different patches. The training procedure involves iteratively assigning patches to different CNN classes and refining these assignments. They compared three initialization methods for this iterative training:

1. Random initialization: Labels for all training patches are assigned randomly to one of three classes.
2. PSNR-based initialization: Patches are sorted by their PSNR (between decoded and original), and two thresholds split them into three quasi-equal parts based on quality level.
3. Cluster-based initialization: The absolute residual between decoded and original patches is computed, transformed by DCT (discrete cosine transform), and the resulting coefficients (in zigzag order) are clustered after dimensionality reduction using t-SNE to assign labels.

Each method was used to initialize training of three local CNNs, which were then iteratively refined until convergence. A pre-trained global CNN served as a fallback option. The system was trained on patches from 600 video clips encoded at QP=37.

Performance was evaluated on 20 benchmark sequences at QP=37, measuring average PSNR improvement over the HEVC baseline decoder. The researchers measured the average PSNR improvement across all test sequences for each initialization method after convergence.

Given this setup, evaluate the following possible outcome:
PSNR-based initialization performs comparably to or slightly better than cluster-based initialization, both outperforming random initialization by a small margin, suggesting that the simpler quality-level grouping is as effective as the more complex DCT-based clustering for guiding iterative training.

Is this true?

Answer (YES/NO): NO